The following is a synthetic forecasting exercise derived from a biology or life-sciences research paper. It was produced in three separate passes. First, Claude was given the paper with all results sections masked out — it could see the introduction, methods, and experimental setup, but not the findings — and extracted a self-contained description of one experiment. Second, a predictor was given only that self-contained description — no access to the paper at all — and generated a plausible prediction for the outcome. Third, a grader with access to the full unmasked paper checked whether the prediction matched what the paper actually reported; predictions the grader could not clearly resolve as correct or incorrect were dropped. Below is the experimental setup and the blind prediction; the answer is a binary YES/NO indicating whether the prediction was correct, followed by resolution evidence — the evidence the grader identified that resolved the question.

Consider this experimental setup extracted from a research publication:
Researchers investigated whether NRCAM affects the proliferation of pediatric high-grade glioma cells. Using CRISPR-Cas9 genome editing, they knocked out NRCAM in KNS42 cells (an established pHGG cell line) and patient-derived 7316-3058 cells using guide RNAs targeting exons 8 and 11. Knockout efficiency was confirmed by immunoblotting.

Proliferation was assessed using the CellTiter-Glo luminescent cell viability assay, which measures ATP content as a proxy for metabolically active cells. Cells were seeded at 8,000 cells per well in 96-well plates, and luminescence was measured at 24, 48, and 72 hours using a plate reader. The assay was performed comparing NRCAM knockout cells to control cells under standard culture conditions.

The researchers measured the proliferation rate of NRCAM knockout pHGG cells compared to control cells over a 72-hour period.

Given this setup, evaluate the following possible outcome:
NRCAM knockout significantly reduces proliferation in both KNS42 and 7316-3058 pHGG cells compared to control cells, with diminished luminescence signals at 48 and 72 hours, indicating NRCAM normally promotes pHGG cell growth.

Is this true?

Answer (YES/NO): NO